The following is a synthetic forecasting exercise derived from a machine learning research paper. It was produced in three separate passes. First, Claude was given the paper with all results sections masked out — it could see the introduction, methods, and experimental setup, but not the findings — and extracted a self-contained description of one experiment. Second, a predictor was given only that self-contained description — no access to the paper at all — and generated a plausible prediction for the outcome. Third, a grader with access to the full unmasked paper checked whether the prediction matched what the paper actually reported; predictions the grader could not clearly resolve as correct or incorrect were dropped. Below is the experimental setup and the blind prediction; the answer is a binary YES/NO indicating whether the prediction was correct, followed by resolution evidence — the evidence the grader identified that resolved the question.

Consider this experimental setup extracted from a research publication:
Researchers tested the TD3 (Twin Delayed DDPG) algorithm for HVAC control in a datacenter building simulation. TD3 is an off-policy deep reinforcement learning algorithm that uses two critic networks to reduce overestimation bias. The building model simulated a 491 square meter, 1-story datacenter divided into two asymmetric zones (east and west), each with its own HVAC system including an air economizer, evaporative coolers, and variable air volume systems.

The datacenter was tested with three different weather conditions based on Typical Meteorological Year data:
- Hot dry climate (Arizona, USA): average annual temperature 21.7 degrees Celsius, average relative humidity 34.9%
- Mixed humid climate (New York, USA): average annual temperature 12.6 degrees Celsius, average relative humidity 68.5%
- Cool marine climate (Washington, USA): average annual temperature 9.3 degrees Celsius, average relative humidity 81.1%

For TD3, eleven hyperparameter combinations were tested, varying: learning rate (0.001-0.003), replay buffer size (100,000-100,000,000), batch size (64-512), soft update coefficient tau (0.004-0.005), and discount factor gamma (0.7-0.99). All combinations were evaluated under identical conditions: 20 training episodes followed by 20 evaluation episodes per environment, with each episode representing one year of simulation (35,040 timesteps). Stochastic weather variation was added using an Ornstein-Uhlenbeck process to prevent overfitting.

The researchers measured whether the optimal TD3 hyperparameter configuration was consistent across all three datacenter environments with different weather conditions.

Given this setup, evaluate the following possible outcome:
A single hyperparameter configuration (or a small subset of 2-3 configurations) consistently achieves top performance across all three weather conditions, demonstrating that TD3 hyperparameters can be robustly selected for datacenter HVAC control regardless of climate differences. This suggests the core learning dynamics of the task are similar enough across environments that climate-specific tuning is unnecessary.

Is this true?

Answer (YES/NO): NO